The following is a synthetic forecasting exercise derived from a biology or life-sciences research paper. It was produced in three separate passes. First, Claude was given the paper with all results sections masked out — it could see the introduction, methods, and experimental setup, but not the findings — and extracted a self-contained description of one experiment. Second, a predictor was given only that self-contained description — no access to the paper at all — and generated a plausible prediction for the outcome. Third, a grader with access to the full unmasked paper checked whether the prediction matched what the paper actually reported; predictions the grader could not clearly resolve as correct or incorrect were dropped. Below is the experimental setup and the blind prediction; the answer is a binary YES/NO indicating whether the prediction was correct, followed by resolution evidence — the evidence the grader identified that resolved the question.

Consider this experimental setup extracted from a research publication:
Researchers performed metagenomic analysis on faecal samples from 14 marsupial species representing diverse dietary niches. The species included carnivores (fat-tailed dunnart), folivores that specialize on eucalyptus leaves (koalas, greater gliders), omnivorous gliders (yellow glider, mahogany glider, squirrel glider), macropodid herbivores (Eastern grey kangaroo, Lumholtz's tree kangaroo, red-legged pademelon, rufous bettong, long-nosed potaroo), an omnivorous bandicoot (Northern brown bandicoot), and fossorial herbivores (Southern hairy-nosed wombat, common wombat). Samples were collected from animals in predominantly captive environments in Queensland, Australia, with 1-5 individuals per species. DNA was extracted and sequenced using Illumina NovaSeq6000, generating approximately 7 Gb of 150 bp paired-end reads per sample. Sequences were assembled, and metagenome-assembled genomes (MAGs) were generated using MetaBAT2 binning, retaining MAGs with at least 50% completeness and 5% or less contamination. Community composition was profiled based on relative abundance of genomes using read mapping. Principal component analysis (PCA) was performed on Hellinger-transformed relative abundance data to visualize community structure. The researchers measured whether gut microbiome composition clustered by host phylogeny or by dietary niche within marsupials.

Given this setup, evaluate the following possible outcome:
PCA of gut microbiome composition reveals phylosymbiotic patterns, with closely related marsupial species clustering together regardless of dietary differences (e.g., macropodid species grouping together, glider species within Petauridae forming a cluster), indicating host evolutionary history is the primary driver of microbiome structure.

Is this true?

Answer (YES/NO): NO